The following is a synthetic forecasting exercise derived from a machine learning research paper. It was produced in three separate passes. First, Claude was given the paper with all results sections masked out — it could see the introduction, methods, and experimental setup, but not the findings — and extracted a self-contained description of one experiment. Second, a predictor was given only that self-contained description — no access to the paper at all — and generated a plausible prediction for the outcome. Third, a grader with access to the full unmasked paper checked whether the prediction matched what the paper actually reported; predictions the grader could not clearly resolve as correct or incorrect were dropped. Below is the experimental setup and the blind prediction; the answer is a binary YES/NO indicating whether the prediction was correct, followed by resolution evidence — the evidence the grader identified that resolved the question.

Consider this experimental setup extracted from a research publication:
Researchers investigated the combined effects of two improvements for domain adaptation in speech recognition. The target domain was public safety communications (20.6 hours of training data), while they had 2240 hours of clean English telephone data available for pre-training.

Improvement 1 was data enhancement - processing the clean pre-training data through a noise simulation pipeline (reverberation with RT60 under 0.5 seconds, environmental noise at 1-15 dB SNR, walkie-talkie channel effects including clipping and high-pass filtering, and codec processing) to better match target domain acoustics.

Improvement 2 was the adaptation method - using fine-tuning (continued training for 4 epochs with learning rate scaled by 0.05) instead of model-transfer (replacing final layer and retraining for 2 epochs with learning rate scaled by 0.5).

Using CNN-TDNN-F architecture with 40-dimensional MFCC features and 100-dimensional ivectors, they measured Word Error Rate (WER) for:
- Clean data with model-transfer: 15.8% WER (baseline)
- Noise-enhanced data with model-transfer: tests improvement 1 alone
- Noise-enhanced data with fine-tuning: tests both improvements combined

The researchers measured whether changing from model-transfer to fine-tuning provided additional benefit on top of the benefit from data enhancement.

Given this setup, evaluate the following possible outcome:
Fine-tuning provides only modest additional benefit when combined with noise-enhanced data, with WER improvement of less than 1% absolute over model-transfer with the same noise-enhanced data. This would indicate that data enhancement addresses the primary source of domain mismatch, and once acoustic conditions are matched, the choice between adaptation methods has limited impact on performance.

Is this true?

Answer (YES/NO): NO